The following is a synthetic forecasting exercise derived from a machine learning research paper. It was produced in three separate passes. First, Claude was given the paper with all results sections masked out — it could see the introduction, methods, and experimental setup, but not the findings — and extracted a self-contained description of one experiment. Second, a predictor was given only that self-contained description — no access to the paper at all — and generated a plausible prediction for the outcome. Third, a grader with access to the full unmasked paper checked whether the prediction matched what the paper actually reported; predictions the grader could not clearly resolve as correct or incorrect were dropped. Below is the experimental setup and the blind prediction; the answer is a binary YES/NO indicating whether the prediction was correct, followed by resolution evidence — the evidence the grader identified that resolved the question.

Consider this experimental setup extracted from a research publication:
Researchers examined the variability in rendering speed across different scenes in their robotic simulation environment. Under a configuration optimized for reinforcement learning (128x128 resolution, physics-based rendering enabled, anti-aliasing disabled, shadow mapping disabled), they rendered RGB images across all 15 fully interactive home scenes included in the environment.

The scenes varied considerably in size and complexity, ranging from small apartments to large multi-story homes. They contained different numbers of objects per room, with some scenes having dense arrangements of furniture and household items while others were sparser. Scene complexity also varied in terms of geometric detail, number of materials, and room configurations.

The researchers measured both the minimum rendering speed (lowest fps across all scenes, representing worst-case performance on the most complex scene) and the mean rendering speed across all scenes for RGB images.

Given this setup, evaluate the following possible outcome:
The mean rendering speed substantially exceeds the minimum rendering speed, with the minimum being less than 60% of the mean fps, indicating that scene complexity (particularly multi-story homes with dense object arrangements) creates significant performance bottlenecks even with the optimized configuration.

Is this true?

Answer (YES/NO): NO